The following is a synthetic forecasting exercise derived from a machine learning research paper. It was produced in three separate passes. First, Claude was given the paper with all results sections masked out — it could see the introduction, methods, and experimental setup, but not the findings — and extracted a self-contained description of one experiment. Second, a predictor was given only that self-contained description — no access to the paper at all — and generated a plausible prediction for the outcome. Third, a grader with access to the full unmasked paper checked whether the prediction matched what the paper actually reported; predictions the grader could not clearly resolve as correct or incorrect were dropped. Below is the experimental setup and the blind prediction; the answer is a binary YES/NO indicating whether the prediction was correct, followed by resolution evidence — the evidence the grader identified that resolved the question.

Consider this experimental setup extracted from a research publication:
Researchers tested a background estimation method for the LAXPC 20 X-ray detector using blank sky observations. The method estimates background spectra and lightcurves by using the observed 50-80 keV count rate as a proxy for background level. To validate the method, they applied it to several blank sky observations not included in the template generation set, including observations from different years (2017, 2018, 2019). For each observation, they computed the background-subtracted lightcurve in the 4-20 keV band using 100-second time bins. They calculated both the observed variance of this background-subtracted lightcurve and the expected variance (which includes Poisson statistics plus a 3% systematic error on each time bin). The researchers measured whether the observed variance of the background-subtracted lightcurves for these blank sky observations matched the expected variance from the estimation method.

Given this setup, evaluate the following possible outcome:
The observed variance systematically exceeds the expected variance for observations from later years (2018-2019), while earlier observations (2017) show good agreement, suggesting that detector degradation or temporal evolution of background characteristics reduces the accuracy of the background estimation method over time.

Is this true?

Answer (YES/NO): NO